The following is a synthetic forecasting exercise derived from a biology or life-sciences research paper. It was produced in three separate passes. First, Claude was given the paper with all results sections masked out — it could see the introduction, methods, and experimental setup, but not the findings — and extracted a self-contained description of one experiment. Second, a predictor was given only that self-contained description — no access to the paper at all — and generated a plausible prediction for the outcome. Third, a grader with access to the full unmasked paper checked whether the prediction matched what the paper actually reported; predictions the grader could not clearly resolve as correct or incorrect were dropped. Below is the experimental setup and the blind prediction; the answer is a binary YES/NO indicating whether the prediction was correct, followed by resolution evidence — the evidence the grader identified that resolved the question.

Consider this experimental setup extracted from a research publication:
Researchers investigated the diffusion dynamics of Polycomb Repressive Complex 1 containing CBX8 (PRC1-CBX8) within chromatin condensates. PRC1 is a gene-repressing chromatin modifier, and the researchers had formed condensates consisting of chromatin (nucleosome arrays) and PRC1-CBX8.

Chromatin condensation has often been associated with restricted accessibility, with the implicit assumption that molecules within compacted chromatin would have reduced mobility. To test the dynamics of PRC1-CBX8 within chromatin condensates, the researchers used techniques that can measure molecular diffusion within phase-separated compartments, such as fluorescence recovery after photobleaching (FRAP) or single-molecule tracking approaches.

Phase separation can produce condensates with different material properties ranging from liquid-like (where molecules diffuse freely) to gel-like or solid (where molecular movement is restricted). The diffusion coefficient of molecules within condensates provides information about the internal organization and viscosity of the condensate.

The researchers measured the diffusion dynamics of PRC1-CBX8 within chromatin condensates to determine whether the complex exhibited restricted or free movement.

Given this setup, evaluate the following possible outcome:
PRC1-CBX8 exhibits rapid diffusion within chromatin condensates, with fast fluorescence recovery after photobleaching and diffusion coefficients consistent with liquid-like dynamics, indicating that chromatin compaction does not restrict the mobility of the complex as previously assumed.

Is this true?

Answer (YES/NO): NO